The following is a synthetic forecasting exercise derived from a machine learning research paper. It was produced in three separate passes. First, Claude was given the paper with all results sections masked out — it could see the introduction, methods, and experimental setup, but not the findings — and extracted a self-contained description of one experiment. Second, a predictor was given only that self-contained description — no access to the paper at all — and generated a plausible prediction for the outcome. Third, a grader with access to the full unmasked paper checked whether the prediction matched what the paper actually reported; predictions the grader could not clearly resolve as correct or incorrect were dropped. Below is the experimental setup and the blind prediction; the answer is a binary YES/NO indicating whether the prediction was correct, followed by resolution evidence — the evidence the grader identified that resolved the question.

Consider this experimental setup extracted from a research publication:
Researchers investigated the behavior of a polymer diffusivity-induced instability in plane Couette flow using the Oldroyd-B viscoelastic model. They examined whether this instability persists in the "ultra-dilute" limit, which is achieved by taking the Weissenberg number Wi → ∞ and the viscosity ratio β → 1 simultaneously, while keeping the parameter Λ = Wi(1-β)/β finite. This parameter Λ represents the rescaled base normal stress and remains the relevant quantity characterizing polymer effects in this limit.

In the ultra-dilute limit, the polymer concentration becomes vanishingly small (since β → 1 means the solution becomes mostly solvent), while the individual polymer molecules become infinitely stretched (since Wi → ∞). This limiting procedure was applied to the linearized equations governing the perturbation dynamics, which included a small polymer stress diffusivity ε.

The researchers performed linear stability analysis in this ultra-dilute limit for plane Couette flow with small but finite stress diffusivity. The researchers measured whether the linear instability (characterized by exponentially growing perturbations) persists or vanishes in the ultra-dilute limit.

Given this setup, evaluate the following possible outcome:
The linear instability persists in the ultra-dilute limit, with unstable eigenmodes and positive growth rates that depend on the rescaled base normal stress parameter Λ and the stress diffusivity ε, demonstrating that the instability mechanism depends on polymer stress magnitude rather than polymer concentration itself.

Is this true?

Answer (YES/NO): YES